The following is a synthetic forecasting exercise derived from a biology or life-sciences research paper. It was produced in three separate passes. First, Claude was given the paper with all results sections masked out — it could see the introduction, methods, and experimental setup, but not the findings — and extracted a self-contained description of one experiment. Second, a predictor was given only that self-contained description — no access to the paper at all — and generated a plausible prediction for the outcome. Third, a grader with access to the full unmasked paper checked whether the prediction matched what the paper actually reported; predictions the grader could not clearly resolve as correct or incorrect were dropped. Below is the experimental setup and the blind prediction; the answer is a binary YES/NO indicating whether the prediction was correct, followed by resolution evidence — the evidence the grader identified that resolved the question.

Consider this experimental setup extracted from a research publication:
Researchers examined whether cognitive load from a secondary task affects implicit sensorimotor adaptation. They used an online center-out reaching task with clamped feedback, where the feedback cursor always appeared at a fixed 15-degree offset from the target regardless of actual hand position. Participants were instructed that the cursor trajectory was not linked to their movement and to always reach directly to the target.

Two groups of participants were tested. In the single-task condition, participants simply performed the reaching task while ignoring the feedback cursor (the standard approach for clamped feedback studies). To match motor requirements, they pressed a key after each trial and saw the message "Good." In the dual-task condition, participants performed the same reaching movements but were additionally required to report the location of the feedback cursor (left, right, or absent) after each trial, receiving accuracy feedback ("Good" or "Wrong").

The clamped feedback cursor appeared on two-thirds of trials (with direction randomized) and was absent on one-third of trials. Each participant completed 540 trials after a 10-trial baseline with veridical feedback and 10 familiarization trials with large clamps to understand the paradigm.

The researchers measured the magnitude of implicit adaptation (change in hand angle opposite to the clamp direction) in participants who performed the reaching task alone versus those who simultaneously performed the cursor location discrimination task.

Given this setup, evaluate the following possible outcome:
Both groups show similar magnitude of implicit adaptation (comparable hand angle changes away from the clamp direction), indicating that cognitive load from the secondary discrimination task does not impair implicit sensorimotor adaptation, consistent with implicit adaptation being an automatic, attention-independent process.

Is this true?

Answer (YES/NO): NO